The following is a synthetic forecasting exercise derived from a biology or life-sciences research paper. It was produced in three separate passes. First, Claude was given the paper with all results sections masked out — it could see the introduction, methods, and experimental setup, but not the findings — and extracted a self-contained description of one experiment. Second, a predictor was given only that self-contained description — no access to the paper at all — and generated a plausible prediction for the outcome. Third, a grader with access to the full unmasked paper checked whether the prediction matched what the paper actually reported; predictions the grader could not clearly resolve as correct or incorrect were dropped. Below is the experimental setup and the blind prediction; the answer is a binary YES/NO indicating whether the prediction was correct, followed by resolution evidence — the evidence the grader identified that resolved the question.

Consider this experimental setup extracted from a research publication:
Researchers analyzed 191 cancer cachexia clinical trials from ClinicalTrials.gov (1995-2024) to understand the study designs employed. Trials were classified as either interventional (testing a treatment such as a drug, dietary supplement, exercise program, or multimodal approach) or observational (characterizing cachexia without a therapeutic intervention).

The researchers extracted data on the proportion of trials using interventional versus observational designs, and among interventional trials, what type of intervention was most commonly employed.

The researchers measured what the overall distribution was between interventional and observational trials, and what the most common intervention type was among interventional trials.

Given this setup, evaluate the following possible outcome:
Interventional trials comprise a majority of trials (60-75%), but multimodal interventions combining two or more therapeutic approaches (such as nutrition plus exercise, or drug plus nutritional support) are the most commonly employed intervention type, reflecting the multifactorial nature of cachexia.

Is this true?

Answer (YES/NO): NO